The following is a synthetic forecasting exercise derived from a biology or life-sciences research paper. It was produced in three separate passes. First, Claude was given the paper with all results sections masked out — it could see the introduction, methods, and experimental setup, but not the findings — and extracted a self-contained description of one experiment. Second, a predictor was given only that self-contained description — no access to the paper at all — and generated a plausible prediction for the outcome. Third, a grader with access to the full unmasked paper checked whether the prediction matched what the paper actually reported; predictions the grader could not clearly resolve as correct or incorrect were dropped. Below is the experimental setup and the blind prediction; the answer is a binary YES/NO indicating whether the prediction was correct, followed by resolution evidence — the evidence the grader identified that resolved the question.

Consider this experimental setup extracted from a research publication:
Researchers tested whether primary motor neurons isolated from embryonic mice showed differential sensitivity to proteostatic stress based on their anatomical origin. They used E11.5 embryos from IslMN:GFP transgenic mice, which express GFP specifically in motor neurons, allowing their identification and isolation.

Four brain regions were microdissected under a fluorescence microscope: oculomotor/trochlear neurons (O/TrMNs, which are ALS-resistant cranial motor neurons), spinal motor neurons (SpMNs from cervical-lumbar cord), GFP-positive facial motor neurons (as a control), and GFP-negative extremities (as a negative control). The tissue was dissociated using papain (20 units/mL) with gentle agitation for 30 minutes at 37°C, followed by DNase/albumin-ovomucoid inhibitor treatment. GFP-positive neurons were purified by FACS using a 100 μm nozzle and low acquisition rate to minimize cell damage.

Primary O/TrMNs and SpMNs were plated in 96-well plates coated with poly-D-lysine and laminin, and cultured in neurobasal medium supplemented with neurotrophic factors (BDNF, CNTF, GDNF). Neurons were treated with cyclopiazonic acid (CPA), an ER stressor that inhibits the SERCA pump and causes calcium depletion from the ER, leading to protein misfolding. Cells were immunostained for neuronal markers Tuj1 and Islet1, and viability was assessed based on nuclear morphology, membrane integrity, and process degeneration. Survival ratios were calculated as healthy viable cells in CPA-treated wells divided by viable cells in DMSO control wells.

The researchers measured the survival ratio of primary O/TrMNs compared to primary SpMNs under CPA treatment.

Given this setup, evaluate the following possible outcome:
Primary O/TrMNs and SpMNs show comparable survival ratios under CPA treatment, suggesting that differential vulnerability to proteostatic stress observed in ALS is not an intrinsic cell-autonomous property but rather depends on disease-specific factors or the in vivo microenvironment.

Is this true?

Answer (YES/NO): NO